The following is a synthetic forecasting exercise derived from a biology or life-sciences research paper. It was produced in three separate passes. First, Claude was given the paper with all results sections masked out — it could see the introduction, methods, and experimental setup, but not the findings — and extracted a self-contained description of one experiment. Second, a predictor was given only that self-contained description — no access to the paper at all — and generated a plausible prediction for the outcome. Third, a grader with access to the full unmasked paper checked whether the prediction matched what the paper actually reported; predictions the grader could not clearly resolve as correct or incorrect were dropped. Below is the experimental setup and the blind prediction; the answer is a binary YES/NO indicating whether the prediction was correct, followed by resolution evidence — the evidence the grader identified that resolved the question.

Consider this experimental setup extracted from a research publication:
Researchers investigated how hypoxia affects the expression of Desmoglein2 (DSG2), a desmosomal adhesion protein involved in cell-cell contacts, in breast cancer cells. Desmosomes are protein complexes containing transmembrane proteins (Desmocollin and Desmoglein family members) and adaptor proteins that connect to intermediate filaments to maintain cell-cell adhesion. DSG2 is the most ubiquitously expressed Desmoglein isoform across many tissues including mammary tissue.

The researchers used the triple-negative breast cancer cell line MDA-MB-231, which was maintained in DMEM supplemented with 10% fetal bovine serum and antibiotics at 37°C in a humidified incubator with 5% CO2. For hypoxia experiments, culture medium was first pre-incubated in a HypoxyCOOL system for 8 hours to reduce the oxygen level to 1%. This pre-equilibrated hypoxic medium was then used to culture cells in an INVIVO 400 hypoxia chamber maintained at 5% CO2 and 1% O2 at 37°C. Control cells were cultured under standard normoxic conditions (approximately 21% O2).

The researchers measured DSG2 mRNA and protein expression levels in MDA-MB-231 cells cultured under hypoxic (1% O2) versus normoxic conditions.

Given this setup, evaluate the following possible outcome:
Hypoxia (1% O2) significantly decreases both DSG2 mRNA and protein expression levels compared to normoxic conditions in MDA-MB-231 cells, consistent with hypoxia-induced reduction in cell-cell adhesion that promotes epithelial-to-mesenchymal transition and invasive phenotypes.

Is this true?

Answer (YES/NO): YES